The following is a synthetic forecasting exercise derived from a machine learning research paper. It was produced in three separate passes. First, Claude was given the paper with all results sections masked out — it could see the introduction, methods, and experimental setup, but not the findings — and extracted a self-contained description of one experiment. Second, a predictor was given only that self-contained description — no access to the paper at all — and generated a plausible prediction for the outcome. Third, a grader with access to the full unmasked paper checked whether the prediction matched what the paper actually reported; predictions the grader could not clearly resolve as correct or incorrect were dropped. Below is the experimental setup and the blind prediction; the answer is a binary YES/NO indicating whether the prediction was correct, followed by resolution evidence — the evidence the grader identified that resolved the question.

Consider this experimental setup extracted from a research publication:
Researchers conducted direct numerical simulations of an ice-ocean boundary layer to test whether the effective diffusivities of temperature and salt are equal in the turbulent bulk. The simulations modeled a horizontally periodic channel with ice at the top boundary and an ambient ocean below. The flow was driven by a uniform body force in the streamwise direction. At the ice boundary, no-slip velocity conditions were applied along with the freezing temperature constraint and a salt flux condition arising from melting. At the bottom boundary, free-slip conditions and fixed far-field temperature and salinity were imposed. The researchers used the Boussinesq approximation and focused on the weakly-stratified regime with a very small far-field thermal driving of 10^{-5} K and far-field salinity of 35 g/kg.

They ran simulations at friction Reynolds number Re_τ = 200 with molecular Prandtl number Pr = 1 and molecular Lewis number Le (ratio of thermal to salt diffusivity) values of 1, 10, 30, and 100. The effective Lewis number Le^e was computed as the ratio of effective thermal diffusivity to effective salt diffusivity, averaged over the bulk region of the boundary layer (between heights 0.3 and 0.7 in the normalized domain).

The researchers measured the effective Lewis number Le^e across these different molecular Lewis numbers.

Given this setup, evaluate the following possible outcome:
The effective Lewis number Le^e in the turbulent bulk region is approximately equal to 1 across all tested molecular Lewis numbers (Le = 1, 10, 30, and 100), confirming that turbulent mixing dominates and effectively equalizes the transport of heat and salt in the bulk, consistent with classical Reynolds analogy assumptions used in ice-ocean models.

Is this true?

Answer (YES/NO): YES